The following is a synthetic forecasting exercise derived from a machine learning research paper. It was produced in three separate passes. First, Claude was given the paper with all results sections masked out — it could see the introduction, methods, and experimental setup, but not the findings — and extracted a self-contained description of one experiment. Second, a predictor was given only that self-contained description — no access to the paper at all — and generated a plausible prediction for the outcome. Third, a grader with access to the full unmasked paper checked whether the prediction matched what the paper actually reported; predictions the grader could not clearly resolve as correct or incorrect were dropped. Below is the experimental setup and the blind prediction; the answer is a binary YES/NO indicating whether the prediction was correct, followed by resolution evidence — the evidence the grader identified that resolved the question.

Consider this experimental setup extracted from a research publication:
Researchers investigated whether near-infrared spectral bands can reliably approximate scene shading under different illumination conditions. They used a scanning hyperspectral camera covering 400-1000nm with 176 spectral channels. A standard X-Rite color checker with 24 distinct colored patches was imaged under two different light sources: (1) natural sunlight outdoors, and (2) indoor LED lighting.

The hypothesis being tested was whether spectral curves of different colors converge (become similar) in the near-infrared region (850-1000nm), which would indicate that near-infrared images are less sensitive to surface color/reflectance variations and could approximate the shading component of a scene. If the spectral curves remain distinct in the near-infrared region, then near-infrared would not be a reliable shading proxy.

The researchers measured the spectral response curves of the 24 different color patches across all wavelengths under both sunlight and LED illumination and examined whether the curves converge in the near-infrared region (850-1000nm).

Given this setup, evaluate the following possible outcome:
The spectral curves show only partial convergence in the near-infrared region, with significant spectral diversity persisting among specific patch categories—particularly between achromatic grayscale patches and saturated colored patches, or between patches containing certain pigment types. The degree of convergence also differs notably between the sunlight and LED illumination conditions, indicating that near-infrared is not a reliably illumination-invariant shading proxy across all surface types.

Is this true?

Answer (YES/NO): NO